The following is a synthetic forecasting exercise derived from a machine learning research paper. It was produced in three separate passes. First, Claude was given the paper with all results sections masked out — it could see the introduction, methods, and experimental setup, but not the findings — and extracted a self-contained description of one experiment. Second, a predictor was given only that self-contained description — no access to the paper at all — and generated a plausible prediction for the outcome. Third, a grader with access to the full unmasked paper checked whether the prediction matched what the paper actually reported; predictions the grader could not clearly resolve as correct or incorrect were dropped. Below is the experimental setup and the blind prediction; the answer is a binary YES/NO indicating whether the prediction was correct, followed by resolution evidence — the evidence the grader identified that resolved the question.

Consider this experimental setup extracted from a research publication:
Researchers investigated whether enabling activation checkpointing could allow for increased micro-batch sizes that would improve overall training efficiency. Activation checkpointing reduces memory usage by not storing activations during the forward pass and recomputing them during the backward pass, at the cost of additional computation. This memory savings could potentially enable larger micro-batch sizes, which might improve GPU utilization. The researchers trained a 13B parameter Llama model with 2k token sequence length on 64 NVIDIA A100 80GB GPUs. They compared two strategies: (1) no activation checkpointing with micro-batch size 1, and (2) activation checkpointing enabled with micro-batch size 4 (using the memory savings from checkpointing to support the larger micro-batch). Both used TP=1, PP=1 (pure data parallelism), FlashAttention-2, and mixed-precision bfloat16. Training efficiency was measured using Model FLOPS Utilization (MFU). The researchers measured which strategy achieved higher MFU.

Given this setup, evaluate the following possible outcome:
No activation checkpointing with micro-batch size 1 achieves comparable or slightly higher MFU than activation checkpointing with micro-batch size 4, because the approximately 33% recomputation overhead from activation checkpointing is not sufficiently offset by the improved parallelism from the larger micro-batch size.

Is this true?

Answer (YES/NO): YES